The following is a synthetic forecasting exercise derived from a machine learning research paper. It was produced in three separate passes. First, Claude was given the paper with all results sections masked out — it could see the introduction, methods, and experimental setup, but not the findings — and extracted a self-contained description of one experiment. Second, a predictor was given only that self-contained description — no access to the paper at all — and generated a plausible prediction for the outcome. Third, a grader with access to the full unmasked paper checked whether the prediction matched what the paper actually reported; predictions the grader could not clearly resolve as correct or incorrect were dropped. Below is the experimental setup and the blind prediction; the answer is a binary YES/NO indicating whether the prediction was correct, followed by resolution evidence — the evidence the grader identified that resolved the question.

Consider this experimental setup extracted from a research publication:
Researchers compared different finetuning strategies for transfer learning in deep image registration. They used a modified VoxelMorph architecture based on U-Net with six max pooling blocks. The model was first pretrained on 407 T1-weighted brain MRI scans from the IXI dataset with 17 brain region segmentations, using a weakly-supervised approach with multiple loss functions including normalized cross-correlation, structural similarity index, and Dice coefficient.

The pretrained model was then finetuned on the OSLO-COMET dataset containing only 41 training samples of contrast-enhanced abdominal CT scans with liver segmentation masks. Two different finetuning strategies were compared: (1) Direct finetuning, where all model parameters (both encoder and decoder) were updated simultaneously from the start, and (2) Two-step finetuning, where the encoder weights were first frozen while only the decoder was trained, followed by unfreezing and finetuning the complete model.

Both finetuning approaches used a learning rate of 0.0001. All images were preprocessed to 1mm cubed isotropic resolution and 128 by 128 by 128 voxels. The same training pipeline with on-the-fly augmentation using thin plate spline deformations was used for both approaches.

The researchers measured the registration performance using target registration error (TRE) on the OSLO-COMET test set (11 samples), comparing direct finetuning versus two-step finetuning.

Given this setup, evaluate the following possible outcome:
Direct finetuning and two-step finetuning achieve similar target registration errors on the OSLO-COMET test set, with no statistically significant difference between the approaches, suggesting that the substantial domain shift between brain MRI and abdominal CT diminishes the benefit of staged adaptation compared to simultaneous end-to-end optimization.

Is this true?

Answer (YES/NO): NO